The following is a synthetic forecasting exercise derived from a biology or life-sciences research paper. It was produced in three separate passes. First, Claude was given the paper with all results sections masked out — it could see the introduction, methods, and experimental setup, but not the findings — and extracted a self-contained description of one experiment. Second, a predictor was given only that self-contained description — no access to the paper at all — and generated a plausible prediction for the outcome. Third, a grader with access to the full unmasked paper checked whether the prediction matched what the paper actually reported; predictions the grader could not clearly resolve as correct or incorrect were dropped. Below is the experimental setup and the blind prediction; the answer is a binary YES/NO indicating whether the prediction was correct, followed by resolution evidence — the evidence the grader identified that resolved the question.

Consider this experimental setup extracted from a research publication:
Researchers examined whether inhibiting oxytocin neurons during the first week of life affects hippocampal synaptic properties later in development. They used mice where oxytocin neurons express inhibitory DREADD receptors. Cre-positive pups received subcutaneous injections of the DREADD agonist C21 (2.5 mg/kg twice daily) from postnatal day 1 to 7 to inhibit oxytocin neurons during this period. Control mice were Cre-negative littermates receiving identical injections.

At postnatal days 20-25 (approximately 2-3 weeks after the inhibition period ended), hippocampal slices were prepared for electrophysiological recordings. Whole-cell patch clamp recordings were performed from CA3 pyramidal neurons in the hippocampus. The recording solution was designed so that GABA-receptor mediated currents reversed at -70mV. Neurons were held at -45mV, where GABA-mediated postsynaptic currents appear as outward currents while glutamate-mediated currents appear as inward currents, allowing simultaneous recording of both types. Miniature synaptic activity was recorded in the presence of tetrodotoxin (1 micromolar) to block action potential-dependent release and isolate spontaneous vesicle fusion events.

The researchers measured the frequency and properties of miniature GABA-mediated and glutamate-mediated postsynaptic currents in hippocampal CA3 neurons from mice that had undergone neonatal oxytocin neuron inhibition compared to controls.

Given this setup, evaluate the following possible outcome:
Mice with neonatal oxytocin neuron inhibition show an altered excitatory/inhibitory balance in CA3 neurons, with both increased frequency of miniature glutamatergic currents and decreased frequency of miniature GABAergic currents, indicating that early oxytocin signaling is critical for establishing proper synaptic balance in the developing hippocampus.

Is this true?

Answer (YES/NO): NO